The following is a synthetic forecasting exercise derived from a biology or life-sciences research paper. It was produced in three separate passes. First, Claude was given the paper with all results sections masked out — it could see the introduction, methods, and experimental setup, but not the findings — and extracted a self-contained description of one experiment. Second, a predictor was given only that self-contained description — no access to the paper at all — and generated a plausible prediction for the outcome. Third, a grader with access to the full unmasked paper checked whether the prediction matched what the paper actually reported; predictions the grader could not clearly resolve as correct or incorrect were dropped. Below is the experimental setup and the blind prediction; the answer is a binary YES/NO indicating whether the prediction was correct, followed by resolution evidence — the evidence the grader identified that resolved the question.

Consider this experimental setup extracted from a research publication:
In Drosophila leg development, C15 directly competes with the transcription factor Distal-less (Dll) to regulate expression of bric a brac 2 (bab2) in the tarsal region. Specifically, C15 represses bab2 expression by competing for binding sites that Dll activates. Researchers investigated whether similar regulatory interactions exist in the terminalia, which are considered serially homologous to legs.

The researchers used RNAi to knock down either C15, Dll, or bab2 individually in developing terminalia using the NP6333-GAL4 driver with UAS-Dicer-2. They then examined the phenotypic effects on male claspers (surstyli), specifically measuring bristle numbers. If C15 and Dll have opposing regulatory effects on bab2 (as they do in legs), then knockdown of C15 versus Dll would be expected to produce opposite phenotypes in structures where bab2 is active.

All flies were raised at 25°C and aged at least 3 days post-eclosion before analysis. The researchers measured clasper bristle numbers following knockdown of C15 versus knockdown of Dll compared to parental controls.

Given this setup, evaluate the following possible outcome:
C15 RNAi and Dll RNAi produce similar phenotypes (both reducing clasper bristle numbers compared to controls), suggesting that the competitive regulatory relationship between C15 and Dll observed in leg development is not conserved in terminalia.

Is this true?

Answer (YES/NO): NO